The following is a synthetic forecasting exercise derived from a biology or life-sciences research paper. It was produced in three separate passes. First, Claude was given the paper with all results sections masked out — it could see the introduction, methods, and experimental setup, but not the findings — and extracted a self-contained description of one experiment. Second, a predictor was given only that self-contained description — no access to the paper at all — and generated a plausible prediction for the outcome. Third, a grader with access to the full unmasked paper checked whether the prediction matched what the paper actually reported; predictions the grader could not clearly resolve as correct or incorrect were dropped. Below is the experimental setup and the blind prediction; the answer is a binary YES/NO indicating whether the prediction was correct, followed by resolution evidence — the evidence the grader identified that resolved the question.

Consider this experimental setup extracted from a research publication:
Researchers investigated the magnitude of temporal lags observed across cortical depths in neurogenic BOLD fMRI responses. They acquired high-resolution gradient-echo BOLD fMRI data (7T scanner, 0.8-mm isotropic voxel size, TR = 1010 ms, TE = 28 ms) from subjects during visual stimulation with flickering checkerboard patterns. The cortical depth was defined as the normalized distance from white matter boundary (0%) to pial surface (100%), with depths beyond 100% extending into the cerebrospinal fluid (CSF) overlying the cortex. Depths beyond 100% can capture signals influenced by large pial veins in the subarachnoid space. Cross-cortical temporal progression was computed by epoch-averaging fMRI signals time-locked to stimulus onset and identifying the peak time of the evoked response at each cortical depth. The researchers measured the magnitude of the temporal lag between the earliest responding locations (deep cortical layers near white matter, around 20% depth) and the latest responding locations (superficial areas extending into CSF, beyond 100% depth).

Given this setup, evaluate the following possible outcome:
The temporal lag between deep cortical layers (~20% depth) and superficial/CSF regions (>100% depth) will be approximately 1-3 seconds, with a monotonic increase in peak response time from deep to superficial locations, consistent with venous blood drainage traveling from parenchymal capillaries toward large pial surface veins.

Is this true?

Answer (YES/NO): NO